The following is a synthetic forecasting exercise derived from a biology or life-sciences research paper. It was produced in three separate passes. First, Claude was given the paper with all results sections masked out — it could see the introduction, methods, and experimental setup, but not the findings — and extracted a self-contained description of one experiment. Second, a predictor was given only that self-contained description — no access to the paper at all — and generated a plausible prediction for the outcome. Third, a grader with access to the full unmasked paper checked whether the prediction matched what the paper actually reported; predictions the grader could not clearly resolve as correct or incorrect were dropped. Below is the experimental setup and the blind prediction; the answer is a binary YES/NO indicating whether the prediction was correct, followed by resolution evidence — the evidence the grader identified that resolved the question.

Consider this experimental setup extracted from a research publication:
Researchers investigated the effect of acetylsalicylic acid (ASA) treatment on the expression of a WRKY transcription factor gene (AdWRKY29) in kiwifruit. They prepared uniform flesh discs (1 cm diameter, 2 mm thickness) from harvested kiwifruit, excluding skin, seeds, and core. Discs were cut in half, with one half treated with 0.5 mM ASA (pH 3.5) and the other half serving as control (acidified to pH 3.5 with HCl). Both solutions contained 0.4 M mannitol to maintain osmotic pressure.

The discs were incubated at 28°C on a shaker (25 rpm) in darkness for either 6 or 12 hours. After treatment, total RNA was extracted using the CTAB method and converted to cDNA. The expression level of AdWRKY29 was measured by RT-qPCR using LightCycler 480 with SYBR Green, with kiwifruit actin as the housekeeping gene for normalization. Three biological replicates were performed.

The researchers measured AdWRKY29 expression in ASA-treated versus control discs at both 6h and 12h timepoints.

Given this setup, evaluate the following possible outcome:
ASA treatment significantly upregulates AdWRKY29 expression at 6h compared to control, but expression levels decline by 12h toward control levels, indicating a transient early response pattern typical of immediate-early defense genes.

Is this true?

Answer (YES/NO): NO